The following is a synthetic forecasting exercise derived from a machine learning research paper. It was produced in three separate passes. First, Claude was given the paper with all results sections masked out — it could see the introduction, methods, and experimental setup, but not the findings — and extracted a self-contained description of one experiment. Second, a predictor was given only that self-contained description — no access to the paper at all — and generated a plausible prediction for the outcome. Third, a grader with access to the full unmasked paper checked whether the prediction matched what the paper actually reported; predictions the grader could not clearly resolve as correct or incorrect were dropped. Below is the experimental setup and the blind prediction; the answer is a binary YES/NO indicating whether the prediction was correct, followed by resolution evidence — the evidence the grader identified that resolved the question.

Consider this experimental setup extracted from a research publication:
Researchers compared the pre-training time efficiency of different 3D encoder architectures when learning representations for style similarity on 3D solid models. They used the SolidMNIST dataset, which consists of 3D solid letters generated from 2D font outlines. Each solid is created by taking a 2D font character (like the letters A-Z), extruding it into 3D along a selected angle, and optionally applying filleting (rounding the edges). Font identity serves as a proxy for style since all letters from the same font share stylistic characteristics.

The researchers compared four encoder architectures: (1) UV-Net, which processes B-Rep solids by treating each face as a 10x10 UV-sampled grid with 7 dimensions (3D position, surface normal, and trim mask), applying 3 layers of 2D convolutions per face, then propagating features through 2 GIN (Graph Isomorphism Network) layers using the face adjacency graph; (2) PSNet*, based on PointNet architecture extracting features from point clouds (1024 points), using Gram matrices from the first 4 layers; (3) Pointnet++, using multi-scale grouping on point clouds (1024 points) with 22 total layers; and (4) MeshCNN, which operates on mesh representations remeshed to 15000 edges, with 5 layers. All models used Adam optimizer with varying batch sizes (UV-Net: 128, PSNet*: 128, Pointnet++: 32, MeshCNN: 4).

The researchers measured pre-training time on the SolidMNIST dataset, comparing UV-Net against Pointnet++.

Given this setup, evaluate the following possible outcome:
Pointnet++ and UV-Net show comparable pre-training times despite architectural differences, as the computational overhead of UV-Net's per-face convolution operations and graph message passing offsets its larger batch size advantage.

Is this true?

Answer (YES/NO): NO